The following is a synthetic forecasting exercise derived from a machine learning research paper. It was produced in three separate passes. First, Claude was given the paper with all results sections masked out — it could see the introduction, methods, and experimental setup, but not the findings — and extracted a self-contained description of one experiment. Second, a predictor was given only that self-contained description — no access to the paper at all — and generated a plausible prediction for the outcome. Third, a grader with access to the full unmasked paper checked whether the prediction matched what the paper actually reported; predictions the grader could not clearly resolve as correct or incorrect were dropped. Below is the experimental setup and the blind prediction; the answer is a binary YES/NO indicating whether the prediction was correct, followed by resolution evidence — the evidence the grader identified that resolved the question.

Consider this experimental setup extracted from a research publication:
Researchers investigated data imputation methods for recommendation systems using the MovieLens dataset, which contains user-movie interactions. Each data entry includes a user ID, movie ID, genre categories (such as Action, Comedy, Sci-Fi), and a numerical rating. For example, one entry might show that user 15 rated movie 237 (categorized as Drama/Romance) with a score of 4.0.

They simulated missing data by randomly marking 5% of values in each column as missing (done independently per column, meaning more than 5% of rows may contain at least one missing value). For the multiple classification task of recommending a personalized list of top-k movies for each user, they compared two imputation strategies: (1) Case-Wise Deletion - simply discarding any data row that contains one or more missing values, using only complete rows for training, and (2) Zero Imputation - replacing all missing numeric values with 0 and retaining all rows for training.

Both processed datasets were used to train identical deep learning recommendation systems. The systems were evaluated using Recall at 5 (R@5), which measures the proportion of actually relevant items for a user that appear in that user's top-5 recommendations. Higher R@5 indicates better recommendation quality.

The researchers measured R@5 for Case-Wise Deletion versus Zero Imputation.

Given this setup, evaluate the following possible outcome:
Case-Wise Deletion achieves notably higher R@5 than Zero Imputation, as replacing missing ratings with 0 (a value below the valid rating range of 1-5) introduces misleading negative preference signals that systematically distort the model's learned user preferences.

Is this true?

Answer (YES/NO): YES